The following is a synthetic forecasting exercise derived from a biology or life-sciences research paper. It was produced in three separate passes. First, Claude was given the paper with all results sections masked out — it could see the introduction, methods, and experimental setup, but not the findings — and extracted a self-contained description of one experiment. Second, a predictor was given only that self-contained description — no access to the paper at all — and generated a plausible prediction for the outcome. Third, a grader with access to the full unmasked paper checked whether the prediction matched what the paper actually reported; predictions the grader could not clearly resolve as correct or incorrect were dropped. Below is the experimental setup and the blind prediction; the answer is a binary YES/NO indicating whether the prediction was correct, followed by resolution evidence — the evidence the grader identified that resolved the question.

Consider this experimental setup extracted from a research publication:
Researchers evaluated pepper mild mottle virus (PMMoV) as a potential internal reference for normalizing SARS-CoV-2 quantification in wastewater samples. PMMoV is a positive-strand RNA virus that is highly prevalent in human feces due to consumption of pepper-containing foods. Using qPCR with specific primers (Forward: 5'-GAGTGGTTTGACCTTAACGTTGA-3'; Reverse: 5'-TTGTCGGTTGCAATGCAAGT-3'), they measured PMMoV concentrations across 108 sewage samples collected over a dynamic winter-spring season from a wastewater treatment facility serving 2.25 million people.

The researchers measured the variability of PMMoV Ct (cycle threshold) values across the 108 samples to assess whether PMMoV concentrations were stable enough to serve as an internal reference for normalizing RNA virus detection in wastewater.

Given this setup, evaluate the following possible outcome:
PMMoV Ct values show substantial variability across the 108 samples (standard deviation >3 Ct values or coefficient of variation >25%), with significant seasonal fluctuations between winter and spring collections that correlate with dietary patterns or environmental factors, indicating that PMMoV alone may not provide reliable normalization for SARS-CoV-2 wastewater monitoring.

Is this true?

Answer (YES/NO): NO